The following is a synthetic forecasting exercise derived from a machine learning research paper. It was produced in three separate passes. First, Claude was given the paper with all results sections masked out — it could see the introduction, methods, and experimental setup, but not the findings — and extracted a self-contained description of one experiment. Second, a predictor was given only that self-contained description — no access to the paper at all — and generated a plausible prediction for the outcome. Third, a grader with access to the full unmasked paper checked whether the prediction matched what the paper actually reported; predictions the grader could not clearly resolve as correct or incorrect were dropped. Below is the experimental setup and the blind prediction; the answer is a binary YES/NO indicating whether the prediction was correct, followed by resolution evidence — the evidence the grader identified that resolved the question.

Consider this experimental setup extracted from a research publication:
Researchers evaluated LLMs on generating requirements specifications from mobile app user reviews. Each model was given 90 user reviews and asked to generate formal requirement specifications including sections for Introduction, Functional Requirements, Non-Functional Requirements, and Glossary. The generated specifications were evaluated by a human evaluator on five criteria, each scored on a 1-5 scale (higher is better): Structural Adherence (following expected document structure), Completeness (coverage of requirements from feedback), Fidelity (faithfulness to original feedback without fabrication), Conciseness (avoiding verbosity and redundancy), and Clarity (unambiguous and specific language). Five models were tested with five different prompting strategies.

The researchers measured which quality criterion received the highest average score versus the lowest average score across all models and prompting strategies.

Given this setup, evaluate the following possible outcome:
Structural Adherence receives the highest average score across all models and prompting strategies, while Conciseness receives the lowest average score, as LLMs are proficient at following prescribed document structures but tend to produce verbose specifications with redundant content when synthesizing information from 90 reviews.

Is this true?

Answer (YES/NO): NO